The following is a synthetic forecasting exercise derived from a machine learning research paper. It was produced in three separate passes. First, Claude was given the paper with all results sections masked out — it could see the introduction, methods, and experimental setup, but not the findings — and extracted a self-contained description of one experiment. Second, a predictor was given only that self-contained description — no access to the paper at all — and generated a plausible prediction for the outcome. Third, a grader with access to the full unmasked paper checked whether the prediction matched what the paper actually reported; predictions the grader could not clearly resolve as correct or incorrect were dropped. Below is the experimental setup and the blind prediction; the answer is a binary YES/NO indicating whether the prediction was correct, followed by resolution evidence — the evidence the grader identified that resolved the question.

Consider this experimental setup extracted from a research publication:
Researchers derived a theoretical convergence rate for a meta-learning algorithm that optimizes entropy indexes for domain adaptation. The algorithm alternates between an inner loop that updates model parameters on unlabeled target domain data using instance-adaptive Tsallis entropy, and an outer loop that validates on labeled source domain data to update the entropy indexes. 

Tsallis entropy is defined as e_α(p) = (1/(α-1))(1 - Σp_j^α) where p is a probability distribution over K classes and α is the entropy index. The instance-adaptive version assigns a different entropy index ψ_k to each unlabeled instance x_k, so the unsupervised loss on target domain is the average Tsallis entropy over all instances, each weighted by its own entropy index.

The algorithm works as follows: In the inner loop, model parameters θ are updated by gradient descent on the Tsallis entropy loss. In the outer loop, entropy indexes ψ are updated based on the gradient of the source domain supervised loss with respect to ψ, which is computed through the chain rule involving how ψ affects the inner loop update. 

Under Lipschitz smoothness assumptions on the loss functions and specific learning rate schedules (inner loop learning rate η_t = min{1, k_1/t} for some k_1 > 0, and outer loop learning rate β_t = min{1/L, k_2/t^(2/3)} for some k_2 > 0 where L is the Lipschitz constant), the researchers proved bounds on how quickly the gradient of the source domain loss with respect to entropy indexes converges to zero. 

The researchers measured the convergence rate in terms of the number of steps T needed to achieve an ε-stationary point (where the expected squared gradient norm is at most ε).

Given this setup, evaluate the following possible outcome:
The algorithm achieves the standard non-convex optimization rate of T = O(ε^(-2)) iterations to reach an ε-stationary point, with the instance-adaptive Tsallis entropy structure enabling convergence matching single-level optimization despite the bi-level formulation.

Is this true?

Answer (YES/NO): NO